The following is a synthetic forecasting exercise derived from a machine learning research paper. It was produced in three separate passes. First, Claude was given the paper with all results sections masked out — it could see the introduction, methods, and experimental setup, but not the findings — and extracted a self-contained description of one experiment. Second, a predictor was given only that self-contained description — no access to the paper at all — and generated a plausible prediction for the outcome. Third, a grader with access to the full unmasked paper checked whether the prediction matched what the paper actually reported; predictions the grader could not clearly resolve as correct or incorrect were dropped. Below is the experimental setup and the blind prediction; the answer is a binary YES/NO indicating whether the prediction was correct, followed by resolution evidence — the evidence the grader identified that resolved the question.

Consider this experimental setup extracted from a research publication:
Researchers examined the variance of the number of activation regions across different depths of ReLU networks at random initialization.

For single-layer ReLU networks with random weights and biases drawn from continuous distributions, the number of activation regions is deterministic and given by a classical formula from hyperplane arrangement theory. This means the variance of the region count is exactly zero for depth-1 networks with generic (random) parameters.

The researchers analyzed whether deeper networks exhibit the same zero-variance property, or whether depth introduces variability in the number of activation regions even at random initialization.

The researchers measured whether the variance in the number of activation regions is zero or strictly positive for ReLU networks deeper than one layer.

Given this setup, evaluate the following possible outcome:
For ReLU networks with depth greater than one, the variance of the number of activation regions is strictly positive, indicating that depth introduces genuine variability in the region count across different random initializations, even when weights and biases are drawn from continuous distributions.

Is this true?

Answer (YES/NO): YES